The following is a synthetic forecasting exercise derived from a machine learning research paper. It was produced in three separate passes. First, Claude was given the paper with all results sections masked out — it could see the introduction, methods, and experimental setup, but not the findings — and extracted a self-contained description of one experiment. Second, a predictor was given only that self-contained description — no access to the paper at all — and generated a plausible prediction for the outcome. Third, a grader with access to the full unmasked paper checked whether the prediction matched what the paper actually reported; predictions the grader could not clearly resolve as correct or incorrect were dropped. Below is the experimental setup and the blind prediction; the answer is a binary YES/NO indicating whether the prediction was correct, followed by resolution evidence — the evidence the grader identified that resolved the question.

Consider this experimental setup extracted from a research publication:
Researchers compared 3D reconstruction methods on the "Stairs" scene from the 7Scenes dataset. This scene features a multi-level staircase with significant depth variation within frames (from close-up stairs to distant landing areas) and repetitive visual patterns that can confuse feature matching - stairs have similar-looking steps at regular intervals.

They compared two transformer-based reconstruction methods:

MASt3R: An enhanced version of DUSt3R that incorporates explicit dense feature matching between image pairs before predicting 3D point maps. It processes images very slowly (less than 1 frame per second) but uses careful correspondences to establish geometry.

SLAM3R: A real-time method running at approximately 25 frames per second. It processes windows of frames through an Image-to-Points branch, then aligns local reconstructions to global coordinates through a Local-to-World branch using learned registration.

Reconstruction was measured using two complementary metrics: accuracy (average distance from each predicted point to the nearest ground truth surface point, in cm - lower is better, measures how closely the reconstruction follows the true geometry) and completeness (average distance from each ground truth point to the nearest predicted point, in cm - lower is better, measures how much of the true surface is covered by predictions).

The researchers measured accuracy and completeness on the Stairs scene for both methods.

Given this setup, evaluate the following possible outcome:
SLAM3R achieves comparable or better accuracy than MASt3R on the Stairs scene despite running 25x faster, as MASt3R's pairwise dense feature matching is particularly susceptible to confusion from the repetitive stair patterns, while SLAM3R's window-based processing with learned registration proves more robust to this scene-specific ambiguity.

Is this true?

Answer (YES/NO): NO